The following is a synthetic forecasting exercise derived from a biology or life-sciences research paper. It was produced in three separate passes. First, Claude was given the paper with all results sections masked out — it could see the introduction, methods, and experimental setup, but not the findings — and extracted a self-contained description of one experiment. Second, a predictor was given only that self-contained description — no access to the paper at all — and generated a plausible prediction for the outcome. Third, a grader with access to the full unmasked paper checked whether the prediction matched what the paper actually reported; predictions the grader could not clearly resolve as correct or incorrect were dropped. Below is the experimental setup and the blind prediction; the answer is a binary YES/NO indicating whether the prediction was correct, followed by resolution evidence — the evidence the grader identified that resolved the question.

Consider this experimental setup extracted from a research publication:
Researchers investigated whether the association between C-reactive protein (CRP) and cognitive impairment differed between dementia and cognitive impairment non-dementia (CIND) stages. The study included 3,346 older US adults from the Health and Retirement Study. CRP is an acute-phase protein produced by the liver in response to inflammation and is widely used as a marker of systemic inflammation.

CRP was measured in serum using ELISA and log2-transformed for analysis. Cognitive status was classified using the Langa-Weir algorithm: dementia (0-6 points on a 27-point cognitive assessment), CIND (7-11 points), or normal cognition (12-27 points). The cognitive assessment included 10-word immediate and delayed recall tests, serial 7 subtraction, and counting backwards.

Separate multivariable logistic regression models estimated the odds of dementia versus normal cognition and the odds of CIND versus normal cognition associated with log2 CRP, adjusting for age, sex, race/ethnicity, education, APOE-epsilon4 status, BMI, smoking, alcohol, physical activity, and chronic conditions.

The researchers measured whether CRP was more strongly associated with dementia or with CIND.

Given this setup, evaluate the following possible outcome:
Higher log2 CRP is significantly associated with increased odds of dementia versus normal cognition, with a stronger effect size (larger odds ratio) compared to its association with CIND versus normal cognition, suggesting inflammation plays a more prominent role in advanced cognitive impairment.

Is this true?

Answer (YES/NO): YES